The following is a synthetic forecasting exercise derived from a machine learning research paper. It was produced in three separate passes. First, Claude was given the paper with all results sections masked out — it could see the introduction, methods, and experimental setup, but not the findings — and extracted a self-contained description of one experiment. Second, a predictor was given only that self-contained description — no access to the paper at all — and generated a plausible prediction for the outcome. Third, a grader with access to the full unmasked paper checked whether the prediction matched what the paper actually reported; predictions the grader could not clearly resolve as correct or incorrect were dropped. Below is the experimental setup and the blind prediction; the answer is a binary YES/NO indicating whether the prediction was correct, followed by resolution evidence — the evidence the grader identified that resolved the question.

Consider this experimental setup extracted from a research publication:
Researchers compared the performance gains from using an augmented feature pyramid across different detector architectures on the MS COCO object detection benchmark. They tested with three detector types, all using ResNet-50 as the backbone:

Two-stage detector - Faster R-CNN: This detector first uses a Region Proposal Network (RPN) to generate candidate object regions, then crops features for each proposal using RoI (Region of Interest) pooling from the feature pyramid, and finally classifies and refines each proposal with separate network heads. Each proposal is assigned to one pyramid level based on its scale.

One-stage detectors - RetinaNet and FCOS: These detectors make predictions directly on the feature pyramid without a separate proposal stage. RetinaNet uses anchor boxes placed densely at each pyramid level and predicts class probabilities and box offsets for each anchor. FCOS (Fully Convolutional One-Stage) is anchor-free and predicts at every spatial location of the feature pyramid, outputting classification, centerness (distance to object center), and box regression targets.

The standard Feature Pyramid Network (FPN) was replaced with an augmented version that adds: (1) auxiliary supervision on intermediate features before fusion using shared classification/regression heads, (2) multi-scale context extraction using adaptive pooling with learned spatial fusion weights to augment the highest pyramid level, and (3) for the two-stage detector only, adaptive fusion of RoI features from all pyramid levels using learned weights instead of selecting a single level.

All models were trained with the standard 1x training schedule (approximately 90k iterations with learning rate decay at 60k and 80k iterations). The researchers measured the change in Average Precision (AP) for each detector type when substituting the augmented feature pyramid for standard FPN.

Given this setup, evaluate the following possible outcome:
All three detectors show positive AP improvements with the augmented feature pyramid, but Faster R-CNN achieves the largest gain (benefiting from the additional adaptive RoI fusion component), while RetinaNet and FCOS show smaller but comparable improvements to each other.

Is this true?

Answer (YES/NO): NO